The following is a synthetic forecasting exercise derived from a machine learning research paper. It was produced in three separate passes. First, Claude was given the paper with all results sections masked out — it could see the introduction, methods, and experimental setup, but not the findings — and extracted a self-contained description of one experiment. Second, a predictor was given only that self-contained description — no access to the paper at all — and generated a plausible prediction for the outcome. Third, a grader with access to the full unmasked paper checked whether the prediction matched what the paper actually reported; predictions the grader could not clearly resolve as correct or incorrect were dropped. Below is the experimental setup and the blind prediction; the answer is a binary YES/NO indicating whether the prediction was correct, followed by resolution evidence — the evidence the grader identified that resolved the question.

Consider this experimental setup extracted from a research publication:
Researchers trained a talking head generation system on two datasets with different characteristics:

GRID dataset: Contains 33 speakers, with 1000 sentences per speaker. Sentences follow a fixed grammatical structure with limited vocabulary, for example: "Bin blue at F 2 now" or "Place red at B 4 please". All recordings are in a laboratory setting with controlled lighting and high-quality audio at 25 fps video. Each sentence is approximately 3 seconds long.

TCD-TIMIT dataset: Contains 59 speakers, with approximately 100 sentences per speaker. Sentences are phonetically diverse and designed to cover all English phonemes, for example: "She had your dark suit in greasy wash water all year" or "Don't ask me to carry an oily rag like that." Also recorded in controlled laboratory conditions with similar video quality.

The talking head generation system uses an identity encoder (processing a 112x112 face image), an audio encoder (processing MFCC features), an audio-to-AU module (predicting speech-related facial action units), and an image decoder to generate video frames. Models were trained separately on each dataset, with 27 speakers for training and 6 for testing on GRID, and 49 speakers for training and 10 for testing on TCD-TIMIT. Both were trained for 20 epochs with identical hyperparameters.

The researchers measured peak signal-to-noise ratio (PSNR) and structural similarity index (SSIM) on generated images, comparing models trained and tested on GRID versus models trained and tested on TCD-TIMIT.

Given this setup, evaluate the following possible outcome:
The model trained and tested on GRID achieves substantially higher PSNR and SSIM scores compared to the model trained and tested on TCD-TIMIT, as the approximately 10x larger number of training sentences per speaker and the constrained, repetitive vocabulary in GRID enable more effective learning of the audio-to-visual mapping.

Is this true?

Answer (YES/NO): NO